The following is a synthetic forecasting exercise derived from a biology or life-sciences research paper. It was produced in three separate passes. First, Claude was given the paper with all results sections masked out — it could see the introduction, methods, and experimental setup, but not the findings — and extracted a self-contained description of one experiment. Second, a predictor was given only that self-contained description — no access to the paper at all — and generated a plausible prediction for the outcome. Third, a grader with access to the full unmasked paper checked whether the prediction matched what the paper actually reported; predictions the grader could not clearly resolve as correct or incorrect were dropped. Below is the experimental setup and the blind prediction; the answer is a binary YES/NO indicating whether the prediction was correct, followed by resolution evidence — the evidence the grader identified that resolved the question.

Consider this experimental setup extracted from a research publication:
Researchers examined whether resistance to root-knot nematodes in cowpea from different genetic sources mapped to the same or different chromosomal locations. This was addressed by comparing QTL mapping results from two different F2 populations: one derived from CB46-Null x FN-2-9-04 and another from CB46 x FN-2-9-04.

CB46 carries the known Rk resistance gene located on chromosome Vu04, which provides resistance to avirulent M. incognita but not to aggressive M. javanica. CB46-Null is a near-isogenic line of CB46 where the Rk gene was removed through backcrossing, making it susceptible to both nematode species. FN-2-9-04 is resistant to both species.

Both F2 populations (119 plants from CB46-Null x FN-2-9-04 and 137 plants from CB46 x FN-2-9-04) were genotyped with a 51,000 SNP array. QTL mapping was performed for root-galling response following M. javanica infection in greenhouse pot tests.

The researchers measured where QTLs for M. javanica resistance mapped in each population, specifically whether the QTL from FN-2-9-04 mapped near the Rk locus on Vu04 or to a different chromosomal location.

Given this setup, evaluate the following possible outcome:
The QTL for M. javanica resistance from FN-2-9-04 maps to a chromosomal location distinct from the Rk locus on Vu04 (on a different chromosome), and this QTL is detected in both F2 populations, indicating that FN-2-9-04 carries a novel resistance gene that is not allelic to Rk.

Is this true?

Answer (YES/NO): YES